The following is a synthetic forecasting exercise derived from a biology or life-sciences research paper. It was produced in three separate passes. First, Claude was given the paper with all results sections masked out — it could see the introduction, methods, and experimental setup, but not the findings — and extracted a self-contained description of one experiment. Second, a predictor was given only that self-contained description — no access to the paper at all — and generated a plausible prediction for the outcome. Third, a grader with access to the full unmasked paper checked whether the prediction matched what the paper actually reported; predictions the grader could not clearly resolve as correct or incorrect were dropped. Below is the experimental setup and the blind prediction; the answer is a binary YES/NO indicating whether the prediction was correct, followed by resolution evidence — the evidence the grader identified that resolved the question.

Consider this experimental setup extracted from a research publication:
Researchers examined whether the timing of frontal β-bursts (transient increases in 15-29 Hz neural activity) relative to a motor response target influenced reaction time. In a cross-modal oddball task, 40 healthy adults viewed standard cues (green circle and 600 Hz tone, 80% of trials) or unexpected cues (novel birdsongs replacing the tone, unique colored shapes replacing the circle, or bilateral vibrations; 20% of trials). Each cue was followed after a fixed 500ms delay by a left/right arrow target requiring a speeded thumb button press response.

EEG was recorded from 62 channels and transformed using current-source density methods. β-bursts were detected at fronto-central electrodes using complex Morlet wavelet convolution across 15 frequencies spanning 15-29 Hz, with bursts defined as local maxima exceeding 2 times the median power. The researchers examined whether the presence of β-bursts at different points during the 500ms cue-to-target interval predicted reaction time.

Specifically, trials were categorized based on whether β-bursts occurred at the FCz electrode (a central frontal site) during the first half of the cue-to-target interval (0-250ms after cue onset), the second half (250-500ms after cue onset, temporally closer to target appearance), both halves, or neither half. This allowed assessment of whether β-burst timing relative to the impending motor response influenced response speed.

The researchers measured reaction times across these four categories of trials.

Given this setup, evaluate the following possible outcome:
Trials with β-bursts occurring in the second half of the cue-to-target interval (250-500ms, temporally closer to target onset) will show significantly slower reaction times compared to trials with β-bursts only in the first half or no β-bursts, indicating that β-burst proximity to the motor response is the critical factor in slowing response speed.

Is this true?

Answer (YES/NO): NO